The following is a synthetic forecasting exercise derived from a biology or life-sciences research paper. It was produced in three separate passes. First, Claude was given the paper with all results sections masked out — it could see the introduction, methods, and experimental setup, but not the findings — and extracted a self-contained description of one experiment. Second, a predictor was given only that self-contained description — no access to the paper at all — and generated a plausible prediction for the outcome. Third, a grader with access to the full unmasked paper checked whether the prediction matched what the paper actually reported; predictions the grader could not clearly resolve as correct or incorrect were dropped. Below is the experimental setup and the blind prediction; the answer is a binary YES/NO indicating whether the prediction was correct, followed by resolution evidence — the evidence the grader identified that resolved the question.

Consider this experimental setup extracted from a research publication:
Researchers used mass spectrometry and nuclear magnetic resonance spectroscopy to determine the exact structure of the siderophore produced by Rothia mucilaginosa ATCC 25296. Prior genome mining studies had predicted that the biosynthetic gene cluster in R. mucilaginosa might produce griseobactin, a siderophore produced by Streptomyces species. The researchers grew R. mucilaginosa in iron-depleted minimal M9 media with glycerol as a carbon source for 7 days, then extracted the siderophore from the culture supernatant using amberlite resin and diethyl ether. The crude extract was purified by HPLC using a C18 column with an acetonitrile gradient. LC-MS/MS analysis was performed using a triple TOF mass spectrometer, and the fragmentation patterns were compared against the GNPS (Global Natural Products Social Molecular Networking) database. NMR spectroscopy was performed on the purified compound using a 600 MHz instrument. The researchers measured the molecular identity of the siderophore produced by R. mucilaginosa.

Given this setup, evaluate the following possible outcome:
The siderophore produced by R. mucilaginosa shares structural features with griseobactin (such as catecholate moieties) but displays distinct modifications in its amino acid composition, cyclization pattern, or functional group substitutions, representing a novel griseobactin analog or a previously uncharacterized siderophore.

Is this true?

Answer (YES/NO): NO